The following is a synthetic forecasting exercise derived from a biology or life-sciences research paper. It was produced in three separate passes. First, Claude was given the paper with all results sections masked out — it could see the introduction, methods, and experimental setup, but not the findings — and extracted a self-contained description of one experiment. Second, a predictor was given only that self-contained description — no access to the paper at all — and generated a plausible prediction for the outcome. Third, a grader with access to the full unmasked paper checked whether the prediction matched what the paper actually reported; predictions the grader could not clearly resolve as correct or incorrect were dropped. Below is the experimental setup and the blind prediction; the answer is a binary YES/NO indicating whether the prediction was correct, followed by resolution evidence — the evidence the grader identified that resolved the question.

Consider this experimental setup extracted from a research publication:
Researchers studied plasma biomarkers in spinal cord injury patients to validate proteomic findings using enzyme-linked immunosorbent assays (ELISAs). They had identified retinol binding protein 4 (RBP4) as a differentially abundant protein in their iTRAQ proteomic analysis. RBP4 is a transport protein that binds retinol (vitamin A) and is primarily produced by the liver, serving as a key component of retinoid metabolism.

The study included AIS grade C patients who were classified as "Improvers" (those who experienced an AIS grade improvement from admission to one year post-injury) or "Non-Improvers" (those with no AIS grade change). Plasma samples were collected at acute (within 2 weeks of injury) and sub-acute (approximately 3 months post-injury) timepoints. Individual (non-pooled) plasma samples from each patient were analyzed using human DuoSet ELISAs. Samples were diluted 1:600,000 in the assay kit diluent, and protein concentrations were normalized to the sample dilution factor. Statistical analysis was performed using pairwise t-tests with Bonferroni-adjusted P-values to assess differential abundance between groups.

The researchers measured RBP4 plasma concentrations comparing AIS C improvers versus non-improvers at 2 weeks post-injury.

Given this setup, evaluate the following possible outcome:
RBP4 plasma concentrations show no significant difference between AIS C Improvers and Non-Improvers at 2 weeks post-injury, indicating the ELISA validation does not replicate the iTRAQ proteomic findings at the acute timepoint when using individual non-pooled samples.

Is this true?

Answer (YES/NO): NO